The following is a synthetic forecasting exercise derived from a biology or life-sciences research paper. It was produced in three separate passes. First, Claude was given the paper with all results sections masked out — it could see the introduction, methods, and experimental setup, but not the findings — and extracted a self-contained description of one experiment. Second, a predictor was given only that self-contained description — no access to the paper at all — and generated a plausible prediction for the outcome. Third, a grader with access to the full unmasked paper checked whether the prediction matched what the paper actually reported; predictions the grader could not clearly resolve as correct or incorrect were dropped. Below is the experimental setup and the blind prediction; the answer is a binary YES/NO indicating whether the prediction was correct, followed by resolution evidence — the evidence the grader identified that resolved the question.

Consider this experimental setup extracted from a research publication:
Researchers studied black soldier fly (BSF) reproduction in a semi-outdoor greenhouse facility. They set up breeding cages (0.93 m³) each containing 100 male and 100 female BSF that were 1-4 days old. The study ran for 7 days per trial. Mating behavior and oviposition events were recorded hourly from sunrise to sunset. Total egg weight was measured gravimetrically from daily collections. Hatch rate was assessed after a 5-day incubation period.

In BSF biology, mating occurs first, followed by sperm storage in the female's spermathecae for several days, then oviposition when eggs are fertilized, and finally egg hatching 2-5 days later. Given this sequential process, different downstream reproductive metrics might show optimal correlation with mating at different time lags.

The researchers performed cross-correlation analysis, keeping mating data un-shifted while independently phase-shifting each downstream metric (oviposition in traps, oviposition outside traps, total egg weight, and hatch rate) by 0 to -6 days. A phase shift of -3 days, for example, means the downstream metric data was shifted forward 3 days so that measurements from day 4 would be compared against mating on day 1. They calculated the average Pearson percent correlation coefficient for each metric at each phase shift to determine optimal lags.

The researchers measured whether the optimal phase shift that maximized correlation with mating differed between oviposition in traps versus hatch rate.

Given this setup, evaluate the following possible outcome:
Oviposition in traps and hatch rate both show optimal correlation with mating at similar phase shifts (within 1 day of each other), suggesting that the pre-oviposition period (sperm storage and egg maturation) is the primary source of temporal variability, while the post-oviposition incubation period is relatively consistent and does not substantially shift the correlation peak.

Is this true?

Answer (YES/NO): YES